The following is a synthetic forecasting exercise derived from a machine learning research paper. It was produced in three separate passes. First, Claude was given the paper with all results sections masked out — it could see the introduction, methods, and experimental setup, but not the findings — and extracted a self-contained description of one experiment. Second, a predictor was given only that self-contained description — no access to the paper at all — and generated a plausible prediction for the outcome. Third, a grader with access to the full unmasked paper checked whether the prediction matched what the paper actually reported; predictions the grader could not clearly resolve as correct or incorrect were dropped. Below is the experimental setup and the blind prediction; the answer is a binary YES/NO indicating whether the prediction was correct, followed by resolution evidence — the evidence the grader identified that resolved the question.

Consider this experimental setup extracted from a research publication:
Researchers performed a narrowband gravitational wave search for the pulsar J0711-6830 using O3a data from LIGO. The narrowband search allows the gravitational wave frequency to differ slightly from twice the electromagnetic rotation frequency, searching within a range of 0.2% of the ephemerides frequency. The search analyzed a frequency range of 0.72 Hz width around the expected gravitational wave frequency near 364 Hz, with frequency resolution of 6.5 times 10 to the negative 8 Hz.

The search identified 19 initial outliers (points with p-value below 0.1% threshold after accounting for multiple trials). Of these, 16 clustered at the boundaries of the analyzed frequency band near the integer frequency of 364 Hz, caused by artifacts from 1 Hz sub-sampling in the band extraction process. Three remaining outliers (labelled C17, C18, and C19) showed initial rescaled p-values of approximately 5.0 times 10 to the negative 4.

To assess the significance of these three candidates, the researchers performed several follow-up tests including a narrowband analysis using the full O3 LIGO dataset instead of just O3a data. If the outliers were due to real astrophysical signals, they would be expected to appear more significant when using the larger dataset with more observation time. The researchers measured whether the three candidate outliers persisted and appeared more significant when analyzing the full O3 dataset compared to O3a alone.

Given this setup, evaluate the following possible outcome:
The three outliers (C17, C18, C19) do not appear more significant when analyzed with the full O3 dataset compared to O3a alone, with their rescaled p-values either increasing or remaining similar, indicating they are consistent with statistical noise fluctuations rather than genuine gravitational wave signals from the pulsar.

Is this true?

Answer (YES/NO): YES